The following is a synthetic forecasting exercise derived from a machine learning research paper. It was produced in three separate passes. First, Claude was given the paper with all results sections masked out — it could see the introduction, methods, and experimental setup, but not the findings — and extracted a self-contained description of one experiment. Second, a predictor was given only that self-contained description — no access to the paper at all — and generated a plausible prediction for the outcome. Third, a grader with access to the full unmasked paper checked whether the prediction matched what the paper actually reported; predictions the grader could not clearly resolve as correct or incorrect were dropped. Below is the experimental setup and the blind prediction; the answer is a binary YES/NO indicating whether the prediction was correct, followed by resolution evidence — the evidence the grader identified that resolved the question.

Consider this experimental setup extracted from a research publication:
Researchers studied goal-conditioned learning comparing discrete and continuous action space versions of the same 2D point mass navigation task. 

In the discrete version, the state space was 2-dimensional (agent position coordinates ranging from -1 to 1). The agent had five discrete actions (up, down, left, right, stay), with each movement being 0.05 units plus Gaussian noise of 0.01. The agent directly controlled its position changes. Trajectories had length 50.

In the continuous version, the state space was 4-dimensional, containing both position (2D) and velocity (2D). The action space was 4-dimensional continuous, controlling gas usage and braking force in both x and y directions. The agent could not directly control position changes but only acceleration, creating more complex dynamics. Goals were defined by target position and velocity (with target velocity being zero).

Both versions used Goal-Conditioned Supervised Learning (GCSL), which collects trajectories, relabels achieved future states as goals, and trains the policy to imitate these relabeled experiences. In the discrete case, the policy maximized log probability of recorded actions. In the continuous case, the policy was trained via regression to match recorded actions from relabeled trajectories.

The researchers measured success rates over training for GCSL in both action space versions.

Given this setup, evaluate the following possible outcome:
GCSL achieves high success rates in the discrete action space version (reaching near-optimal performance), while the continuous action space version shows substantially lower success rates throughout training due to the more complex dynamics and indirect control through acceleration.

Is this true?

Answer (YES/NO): NO